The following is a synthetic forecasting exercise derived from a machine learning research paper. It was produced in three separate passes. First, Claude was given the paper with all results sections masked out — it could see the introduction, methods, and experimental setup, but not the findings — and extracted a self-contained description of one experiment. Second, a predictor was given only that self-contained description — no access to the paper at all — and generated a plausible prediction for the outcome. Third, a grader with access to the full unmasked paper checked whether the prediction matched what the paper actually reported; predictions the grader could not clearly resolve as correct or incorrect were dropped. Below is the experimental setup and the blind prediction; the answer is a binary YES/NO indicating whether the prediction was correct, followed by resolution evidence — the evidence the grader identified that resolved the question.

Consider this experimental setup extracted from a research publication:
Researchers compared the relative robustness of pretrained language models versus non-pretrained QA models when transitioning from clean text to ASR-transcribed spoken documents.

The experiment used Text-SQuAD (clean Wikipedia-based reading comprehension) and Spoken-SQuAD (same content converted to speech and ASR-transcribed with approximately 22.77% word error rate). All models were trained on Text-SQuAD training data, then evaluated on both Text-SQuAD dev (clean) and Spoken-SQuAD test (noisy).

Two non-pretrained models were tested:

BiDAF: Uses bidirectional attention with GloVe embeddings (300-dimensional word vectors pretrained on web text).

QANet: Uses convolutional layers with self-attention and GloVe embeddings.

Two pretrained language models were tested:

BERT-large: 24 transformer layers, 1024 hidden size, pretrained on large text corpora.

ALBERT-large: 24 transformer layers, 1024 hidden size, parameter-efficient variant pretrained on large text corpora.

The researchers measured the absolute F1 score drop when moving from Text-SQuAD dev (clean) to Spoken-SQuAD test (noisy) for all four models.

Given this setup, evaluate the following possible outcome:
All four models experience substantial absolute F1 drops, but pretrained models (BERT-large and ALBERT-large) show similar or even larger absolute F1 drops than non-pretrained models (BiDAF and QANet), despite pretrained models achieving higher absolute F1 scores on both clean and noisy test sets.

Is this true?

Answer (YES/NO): NO